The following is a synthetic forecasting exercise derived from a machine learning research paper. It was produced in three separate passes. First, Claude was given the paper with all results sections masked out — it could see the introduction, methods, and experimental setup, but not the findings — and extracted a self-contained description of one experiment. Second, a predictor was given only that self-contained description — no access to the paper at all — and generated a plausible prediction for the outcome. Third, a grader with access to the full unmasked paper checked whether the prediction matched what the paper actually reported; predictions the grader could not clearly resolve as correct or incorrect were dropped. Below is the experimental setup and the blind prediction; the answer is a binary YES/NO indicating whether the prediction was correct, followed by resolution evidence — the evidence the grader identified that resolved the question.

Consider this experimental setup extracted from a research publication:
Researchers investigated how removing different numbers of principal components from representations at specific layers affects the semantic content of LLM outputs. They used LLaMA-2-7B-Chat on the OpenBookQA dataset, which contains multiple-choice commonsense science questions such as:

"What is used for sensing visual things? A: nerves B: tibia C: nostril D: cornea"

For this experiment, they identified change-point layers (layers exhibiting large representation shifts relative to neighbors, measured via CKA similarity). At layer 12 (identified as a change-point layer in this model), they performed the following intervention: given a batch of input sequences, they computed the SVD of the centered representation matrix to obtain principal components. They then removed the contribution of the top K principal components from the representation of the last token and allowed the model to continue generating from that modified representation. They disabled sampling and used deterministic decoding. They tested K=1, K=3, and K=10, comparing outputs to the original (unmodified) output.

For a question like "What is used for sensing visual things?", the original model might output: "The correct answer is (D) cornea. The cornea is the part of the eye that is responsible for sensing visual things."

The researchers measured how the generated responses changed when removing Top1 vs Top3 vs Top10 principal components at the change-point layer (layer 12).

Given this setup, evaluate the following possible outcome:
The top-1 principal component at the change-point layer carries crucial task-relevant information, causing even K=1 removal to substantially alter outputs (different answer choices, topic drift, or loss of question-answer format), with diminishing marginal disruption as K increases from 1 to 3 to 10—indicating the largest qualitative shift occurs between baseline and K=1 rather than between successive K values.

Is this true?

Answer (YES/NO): NO